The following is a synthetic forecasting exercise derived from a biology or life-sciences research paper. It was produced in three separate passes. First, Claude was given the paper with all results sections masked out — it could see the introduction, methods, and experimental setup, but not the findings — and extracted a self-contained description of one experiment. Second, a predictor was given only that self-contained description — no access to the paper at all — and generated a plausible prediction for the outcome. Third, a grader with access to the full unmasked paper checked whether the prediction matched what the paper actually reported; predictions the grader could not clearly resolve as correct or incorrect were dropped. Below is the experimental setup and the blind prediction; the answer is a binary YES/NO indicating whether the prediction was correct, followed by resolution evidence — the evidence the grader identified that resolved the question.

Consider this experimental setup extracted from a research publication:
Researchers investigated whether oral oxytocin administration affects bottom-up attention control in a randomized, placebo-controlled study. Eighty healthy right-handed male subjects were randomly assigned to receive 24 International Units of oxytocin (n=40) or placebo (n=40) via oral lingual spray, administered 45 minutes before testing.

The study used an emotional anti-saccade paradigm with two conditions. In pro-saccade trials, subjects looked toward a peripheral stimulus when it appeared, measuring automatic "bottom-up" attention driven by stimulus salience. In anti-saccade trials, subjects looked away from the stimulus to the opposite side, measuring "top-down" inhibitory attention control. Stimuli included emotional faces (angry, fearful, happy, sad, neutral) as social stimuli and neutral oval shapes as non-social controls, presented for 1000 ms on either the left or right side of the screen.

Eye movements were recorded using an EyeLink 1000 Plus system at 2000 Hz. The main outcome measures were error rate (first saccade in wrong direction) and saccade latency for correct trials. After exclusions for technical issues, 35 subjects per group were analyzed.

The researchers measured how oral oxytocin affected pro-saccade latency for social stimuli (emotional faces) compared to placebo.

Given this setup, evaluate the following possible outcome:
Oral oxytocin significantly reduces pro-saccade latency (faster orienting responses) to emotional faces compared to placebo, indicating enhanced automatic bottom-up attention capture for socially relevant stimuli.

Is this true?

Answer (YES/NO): NO